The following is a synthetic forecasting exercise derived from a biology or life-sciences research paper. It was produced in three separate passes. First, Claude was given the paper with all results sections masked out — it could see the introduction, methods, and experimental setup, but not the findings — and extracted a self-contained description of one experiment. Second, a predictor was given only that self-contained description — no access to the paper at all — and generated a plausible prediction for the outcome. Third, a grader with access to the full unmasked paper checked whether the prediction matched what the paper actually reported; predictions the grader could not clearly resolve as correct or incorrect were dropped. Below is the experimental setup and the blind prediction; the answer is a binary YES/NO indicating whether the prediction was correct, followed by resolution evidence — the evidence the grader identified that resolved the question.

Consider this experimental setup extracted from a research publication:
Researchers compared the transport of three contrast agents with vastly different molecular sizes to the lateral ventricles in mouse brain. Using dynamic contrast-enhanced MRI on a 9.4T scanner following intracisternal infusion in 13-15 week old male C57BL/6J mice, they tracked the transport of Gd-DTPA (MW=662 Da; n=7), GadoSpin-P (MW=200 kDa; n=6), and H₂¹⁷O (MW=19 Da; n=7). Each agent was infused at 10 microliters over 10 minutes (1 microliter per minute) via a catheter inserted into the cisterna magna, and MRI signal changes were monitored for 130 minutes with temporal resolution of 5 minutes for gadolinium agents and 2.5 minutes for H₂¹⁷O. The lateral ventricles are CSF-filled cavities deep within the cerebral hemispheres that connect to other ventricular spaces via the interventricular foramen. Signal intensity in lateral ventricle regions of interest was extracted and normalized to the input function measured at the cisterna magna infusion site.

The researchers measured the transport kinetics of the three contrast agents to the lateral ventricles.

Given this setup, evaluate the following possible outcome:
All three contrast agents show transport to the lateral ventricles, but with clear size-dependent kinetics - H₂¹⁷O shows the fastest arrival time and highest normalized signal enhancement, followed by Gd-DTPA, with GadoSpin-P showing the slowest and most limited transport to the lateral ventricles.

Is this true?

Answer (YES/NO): NO